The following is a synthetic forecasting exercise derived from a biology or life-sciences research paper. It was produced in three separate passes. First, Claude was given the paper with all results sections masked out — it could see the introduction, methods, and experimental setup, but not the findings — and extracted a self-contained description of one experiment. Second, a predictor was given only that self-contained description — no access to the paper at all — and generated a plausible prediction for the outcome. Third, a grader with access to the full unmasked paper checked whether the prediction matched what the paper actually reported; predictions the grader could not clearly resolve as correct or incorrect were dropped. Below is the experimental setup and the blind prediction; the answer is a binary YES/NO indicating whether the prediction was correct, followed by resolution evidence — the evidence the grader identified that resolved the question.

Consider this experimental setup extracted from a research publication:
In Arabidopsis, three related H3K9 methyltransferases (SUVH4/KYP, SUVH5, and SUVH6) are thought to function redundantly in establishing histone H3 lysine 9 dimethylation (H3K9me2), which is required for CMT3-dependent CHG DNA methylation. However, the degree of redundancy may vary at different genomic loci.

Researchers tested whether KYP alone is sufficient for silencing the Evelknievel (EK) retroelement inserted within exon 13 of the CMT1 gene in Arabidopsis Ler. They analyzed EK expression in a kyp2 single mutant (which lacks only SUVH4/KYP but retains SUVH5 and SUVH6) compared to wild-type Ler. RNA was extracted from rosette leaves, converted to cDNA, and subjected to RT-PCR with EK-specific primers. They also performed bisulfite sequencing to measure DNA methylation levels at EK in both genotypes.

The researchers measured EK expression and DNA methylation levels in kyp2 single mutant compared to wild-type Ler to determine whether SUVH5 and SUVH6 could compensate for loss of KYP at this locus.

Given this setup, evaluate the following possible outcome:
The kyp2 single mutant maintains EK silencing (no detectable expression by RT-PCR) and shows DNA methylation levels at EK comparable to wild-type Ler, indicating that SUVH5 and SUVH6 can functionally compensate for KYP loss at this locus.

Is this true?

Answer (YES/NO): NO